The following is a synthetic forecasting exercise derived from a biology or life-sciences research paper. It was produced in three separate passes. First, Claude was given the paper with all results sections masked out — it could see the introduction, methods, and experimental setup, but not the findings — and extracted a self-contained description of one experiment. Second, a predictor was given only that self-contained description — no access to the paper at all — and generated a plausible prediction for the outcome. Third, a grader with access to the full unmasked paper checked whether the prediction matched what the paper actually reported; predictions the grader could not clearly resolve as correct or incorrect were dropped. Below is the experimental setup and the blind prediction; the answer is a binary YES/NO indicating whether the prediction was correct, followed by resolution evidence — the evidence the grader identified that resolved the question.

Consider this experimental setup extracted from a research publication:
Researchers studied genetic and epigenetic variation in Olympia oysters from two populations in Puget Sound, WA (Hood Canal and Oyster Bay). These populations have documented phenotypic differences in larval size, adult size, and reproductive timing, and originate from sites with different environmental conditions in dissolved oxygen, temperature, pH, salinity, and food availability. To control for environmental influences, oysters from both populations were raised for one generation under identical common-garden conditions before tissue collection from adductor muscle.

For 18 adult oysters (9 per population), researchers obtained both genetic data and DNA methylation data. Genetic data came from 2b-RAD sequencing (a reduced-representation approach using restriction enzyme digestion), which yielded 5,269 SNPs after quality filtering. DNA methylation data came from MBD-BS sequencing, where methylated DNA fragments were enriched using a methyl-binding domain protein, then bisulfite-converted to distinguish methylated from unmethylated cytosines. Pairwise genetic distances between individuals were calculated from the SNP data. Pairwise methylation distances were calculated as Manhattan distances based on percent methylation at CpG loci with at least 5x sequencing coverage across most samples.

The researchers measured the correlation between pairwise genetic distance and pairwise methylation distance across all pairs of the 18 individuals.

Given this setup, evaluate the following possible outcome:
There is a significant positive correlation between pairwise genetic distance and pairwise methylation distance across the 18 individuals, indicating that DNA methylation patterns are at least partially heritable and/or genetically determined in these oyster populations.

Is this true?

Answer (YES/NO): YES